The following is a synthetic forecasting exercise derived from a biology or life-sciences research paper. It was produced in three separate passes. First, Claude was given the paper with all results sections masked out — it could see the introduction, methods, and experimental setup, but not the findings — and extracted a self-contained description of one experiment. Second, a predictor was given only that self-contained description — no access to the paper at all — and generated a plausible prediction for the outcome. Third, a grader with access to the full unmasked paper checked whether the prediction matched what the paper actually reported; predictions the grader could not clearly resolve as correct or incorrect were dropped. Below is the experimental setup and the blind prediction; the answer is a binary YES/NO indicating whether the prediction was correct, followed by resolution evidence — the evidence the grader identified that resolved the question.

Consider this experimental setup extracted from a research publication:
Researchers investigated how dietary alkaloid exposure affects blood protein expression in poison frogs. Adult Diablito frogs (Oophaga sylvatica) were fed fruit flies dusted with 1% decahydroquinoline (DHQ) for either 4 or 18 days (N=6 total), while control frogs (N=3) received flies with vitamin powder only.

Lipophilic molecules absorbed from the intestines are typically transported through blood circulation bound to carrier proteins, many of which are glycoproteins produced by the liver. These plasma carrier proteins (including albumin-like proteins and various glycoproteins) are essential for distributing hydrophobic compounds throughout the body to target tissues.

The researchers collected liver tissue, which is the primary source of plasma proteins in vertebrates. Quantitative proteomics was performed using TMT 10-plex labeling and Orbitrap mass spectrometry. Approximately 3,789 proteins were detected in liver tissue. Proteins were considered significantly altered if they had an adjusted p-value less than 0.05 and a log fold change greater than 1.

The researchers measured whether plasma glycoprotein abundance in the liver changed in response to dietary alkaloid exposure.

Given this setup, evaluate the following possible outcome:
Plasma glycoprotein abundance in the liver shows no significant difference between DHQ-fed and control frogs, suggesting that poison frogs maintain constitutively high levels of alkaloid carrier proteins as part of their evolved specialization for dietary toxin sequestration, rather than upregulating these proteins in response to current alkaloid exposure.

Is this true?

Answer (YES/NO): NO